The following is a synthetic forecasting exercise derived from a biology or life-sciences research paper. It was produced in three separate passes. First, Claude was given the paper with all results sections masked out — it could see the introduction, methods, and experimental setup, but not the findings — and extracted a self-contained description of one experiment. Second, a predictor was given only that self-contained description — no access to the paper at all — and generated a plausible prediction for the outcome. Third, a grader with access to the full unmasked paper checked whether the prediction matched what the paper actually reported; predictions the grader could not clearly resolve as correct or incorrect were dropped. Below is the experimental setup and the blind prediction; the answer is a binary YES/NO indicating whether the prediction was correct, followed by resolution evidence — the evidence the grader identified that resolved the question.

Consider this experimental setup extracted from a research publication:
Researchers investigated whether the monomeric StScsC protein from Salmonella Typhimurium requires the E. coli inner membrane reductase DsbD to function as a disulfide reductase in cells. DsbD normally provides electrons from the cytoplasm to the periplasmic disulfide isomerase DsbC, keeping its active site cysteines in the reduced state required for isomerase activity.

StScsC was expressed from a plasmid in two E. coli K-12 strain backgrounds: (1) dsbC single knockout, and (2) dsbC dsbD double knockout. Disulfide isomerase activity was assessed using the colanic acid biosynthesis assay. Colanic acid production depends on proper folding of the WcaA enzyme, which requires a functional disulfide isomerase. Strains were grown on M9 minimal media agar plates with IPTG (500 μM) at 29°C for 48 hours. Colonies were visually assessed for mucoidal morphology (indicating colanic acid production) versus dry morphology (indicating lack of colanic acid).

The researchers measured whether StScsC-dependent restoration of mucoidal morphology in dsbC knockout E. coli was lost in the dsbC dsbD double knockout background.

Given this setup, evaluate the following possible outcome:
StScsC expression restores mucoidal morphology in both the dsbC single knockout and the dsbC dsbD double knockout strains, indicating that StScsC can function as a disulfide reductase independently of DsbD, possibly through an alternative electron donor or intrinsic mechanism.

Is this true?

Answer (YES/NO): NO